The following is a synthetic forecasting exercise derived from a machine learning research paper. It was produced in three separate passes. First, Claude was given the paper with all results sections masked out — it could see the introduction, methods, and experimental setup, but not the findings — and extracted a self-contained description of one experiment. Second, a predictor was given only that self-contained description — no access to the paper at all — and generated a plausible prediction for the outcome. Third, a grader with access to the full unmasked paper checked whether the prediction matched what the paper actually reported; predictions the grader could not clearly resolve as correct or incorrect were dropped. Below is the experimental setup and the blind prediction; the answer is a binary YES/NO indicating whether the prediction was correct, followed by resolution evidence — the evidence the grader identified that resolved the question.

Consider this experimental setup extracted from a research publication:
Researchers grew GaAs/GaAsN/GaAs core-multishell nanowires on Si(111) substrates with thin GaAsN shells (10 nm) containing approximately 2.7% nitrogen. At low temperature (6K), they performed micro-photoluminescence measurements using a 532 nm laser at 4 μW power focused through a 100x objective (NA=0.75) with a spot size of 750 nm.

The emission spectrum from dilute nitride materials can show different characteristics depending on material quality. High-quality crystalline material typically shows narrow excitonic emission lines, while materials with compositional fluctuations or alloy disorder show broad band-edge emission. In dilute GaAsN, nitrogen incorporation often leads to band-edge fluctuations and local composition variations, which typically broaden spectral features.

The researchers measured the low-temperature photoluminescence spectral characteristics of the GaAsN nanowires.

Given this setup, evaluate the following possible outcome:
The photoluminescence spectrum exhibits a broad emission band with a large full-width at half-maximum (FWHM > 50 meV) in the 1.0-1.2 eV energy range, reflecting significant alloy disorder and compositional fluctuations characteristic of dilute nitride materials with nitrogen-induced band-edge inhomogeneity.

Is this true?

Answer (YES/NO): NO